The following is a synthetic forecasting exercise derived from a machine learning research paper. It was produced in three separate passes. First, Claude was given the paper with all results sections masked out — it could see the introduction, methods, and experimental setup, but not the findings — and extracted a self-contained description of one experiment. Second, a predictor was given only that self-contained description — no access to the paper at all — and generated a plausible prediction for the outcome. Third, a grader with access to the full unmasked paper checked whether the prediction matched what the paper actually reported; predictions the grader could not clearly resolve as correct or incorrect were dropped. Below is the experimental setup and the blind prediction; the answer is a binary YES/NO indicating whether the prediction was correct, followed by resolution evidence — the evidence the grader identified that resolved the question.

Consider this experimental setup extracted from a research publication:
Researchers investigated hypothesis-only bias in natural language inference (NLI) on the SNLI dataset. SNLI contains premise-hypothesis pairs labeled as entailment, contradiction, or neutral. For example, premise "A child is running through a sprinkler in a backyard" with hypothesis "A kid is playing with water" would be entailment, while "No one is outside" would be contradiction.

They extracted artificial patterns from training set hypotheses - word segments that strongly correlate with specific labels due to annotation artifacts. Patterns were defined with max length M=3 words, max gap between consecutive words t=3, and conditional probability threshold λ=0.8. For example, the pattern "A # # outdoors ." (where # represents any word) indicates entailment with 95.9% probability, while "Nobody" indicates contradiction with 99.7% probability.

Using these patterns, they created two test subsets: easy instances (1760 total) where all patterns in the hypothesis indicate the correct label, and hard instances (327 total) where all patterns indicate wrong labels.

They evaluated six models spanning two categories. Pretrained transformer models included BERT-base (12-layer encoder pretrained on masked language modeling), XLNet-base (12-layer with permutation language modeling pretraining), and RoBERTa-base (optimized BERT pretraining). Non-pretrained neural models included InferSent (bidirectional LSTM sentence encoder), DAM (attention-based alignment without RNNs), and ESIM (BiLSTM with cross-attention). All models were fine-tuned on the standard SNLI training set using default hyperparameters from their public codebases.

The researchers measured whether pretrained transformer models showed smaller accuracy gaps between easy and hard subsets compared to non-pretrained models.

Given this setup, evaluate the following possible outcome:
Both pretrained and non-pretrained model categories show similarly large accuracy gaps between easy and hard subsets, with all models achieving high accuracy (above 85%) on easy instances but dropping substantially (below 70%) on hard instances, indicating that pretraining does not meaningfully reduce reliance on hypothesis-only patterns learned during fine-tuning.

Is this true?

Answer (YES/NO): NO